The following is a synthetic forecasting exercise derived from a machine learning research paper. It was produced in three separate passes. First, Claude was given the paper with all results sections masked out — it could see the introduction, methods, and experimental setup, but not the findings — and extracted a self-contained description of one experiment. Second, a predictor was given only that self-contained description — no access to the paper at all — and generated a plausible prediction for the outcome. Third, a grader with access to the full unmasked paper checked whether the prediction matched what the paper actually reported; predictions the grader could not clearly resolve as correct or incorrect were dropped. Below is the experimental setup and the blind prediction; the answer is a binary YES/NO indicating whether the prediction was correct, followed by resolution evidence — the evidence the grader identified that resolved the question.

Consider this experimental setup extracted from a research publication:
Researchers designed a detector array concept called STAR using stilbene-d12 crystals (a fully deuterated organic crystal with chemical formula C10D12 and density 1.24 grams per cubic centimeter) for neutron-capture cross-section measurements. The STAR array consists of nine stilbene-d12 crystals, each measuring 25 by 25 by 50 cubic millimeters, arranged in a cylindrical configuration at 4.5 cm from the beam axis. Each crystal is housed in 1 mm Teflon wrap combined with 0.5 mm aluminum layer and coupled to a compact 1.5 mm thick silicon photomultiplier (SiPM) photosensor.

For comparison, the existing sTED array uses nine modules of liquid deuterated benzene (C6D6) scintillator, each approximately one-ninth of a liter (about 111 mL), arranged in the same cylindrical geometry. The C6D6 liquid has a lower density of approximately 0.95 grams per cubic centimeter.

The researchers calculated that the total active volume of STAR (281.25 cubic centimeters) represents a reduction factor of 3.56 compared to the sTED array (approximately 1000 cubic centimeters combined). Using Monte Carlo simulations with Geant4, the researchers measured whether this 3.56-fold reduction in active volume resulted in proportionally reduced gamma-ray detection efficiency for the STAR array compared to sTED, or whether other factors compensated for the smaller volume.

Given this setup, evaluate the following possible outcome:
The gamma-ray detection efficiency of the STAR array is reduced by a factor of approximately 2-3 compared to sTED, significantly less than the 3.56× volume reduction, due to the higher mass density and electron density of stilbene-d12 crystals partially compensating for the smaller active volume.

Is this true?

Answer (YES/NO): NO